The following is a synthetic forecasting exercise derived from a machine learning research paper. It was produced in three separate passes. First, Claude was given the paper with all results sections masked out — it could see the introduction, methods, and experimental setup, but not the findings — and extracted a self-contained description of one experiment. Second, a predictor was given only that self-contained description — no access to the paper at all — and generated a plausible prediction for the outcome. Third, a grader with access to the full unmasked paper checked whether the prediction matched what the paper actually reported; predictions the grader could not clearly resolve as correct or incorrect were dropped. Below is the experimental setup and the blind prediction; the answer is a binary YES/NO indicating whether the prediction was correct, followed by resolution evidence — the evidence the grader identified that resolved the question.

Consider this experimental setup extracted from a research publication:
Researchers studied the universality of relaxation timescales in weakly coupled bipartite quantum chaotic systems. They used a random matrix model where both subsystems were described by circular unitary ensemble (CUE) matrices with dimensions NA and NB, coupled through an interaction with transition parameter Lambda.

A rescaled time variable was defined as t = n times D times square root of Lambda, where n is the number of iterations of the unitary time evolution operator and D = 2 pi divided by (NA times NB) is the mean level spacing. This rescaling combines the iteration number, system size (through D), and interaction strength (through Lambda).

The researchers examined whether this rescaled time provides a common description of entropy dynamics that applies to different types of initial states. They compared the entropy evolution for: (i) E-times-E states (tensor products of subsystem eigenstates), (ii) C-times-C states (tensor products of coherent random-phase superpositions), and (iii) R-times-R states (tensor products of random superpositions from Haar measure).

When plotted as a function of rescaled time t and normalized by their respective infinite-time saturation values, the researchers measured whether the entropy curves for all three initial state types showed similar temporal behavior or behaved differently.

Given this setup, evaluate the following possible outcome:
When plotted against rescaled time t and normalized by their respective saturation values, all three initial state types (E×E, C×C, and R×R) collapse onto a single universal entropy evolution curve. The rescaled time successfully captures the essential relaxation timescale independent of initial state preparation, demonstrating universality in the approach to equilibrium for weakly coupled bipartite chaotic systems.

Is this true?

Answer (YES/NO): NO